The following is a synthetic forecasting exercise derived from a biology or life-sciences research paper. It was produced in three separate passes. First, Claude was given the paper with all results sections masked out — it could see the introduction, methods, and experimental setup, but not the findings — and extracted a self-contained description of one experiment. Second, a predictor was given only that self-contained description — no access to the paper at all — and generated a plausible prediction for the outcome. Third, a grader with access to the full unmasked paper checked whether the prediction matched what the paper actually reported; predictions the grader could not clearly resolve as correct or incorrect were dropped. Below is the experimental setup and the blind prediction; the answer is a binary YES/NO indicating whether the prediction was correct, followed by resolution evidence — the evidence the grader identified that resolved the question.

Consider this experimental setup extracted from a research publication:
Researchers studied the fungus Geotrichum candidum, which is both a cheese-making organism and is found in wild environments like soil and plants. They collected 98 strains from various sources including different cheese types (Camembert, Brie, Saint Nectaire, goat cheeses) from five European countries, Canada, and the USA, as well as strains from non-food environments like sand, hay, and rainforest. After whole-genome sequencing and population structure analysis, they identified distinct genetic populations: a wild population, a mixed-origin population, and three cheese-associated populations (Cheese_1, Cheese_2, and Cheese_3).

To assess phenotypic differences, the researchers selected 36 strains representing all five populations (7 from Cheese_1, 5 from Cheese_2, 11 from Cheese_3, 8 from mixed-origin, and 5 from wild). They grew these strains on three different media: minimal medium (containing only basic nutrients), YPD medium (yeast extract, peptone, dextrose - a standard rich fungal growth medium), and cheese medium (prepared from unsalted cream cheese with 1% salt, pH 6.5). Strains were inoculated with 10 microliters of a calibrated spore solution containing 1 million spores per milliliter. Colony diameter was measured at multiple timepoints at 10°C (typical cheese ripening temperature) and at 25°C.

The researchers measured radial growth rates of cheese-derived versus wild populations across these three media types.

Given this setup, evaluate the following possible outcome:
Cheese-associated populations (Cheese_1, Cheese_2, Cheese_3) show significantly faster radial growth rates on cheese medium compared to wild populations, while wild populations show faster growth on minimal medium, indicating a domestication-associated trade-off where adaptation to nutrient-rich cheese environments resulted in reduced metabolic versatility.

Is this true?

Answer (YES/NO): NO